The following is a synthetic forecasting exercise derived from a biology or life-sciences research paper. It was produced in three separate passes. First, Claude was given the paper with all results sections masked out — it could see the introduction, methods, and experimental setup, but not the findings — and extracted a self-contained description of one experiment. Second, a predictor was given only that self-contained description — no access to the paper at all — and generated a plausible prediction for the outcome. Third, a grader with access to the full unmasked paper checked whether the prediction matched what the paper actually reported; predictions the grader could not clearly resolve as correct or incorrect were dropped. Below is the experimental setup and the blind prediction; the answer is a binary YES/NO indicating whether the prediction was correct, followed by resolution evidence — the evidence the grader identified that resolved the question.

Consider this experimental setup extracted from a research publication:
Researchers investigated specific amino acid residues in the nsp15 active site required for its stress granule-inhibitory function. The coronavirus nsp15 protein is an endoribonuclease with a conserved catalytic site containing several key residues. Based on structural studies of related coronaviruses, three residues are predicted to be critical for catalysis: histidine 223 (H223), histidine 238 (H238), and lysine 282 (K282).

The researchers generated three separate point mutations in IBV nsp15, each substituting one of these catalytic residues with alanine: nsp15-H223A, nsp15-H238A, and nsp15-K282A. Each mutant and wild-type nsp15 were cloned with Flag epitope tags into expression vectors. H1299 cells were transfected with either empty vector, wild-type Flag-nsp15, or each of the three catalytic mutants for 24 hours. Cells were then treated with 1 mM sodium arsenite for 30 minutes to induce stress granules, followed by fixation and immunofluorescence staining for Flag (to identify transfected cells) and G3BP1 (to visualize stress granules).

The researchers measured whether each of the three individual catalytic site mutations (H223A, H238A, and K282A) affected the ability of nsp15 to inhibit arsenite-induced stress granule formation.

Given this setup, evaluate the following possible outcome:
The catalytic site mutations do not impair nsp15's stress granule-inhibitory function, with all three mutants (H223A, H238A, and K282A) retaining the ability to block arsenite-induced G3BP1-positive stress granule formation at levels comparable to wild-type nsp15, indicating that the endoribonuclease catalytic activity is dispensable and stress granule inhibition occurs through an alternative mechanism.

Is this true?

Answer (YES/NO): NO